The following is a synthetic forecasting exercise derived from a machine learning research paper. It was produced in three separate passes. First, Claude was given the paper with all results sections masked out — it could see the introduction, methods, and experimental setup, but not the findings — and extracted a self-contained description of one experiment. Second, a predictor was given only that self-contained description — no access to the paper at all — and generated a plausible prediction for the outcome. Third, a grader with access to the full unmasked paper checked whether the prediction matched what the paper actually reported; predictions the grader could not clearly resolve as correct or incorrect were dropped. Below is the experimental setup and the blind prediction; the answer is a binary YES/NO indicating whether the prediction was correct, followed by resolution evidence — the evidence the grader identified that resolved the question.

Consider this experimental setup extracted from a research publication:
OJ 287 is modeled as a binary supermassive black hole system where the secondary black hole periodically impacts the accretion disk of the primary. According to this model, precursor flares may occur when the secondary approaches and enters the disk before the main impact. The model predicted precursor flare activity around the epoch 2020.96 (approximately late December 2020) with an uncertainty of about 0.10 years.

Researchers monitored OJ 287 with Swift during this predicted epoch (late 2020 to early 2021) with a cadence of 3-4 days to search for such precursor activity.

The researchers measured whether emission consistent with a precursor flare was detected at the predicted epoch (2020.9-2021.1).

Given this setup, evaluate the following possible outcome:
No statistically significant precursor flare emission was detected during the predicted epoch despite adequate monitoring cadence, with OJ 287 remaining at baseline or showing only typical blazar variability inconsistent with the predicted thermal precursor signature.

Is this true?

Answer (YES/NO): NO